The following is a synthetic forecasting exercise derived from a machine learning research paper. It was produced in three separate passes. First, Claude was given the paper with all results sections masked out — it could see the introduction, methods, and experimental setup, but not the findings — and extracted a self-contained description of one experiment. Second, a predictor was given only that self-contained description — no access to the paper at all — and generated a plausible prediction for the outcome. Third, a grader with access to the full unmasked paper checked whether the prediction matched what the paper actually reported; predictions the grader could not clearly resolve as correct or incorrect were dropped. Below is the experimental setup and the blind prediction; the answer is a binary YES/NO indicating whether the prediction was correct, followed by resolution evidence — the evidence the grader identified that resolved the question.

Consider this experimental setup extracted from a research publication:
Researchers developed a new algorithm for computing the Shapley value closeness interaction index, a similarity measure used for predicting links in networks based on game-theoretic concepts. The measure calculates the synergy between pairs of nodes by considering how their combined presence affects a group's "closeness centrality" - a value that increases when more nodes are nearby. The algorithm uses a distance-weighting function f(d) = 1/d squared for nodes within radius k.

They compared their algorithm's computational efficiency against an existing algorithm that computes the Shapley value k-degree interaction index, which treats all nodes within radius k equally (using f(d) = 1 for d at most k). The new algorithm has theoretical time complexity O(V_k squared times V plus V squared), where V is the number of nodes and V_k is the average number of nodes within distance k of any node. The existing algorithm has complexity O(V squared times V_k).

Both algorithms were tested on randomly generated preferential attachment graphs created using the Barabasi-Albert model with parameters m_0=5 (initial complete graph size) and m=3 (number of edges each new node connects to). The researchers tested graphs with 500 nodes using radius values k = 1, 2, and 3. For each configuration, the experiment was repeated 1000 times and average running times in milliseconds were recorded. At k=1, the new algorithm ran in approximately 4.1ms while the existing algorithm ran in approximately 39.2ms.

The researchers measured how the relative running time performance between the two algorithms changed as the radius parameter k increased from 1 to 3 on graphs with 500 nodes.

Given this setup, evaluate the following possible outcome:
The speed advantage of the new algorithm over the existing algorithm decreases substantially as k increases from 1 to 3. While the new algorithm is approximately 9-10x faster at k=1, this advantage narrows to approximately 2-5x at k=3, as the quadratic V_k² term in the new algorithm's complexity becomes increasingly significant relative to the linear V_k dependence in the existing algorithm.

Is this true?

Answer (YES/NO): NO